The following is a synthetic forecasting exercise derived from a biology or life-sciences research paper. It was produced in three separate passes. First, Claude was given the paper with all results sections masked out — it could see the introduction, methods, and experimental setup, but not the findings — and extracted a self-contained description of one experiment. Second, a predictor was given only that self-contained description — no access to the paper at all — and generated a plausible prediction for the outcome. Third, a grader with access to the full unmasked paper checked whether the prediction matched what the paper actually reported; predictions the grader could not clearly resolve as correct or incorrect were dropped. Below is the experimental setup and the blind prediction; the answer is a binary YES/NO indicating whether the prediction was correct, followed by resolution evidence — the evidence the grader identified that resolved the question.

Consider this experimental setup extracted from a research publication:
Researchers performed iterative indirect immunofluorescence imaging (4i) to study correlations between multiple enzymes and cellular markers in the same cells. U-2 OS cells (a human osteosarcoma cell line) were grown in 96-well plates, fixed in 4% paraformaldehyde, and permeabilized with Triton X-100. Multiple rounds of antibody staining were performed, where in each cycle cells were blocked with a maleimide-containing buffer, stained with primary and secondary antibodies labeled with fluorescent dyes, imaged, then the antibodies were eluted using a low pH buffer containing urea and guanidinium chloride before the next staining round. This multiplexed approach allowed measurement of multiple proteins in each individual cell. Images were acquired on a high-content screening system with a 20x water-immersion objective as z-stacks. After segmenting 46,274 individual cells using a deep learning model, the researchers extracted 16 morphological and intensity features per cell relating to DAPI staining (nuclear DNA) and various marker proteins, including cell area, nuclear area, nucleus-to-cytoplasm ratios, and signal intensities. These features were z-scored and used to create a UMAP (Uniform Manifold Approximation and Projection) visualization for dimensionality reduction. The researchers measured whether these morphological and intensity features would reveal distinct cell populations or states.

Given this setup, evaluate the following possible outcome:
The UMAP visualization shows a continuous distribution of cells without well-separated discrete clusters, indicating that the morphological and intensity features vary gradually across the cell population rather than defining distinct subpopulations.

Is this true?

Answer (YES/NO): YES